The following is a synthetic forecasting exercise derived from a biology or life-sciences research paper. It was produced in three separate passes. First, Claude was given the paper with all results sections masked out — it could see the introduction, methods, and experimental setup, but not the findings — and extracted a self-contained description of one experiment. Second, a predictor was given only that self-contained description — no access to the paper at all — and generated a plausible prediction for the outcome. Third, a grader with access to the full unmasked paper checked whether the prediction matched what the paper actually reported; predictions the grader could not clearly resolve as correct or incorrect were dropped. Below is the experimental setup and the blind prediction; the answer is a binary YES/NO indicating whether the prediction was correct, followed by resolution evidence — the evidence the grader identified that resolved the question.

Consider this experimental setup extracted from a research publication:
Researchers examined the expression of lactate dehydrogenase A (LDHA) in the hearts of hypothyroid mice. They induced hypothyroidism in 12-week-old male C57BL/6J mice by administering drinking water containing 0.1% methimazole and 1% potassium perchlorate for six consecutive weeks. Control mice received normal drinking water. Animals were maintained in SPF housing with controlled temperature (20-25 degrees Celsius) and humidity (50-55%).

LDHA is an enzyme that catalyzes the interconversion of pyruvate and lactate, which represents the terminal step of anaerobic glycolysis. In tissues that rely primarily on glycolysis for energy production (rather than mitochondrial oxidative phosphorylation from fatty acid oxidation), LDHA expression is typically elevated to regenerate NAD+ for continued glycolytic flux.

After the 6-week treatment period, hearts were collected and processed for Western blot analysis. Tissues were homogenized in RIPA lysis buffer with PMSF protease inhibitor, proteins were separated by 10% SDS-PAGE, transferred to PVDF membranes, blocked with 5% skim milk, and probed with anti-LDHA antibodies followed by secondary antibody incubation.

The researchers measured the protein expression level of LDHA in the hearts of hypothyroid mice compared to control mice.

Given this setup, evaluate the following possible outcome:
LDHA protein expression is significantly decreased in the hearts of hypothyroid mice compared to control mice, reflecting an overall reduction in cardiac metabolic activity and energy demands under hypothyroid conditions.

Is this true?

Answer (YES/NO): NO